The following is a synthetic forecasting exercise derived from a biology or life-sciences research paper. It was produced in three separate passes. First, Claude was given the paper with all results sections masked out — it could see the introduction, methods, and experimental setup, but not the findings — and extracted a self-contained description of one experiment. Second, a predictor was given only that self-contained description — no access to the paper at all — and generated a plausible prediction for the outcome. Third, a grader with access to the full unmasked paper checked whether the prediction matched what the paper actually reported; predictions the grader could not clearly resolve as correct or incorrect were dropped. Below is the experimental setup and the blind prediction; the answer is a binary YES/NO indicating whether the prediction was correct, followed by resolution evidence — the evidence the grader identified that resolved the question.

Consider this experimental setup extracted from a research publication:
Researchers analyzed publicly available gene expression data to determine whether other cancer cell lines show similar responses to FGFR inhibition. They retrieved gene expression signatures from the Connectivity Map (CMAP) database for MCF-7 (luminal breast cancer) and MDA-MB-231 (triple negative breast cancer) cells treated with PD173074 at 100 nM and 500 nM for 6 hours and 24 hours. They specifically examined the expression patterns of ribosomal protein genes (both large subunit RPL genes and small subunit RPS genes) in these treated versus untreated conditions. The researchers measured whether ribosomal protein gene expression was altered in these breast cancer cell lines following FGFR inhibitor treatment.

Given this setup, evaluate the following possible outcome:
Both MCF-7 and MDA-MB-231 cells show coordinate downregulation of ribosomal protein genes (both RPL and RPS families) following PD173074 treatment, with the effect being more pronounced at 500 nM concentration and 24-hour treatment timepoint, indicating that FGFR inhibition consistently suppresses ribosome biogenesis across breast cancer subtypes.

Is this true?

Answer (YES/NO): NO